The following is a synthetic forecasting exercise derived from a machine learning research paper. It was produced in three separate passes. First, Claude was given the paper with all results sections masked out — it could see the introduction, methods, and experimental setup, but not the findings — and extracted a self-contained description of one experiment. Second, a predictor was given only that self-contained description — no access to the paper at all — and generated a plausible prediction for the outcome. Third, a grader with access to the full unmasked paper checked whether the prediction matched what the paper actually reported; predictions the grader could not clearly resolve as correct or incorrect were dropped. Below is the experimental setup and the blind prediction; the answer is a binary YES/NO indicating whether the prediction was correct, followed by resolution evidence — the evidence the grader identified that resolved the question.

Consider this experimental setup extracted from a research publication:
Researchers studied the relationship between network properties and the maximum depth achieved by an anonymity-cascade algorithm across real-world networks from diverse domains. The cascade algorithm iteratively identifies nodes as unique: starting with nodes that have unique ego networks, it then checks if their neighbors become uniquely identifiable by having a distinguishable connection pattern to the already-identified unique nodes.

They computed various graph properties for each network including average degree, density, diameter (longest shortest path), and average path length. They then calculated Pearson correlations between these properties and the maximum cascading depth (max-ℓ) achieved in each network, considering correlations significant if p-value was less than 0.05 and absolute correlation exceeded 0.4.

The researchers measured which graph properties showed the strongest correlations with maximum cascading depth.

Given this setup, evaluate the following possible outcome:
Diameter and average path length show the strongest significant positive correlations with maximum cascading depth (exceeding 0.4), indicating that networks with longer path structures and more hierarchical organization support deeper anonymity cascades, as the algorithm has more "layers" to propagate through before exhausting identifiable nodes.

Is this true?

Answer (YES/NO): YES